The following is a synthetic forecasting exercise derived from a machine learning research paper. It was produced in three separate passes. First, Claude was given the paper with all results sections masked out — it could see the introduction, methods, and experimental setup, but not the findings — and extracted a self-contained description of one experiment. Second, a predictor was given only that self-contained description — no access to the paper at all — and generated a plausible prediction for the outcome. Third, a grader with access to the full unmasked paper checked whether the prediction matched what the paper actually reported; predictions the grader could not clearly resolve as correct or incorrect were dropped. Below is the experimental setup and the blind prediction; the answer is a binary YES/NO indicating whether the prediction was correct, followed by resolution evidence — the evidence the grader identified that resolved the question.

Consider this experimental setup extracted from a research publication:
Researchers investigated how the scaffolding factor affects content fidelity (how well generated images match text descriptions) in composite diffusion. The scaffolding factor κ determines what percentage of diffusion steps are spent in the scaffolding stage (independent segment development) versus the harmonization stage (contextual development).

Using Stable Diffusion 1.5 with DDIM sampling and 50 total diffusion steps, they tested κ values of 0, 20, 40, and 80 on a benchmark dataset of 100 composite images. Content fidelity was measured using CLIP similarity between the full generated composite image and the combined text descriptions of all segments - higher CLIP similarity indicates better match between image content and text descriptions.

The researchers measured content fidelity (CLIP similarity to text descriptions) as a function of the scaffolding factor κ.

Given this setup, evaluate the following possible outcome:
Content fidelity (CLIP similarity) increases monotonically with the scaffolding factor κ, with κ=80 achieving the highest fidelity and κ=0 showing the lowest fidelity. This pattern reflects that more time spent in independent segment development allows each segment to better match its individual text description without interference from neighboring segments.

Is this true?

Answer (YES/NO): NO